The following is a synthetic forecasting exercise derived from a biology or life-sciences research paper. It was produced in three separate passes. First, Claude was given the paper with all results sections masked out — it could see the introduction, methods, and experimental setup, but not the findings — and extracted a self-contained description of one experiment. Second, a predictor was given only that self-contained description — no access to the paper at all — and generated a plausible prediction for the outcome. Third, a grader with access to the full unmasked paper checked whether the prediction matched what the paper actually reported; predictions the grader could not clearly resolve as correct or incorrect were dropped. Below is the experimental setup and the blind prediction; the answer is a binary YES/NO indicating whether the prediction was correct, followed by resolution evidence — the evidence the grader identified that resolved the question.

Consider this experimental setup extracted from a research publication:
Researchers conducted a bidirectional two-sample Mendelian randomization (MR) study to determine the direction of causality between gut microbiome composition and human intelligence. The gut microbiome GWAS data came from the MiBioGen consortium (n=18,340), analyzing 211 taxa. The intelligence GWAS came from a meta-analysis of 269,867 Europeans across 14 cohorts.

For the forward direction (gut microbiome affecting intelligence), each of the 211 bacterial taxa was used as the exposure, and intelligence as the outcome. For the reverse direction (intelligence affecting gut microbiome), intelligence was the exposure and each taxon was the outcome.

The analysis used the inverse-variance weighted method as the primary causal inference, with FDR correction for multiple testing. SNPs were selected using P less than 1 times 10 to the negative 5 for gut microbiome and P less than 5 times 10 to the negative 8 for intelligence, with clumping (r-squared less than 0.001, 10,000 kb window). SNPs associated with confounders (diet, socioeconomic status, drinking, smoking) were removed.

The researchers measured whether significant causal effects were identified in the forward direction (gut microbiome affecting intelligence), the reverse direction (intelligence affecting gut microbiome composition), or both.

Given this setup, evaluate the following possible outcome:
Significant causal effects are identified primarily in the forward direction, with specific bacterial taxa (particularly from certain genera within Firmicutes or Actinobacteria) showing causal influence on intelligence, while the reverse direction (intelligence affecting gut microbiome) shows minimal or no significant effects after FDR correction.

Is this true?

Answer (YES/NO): NO